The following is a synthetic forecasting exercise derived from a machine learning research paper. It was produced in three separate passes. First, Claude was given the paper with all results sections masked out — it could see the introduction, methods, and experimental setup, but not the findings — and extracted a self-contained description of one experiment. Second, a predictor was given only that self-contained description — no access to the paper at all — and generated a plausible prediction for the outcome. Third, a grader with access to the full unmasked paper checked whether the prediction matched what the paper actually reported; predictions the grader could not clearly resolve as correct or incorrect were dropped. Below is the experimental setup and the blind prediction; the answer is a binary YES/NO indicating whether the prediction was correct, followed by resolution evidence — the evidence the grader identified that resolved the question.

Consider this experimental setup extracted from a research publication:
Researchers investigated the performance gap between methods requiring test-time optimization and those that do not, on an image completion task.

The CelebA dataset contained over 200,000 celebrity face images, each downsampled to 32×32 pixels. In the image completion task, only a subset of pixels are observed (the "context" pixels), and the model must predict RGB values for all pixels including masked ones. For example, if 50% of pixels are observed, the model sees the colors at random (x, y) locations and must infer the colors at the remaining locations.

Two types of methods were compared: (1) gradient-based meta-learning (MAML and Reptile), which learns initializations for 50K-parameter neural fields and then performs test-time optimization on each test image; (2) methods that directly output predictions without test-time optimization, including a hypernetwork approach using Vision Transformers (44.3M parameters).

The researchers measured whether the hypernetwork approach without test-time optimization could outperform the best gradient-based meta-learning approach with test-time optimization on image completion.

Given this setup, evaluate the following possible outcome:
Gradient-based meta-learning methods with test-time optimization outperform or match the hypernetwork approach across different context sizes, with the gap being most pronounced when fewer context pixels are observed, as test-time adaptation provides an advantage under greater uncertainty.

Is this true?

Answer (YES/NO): NO